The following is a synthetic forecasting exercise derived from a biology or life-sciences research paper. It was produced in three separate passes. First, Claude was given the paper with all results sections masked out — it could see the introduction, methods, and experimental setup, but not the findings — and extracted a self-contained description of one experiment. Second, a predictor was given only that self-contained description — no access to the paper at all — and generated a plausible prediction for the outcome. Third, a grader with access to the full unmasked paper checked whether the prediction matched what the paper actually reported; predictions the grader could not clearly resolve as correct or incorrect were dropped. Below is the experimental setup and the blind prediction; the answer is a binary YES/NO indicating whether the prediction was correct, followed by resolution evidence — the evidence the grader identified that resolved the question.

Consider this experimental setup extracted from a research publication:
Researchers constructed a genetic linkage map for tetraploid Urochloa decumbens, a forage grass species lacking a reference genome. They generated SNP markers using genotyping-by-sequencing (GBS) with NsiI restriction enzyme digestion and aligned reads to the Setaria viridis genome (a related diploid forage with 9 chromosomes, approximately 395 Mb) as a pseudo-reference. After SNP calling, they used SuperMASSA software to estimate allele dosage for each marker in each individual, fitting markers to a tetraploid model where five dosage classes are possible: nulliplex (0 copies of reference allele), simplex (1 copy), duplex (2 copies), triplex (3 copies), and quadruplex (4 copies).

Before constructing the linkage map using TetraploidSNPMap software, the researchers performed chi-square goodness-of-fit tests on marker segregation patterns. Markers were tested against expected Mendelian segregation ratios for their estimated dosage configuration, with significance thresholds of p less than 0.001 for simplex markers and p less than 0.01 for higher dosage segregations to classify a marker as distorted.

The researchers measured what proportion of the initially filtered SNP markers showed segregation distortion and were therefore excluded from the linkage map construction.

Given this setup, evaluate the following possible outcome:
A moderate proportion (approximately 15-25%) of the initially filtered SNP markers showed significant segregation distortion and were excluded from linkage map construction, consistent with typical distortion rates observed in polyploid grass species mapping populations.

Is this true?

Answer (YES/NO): NO